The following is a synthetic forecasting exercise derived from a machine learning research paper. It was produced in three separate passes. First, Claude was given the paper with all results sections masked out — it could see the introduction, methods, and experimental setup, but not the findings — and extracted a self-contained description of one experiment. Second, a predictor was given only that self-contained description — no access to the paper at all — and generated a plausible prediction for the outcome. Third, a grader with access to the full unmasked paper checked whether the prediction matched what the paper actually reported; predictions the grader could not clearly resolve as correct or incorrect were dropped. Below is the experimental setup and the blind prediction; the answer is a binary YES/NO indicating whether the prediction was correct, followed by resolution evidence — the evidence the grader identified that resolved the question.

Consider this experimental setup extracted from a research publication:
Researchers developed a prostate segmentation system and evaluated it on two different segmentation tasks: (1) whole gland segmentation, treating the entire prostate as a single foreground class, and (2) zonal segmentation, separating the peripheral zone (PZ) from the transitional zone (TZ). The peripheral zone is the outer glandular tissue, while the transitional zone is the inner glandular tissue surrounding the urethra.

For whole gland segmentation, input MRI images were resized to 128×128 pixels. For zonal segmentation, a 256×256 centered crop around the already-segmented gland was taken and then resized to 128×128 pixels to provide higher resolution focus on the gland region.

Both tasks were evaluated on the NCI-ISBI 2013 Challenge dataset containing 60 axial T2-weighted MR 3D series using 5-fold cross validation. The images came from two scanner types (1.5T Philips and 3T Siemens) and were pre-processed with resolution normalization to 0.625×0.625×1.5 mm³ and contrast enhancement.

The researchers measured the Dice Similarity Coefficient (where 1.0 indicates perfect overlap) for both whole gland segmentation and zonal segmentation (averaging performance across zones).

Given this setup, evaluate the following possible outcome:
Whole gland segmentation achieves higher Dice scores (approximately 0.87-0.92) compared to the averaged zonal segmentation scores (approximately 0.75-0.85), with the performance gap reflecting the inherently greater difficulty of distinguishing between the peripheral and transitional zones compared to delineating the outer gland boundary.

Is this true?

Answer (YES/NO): NO